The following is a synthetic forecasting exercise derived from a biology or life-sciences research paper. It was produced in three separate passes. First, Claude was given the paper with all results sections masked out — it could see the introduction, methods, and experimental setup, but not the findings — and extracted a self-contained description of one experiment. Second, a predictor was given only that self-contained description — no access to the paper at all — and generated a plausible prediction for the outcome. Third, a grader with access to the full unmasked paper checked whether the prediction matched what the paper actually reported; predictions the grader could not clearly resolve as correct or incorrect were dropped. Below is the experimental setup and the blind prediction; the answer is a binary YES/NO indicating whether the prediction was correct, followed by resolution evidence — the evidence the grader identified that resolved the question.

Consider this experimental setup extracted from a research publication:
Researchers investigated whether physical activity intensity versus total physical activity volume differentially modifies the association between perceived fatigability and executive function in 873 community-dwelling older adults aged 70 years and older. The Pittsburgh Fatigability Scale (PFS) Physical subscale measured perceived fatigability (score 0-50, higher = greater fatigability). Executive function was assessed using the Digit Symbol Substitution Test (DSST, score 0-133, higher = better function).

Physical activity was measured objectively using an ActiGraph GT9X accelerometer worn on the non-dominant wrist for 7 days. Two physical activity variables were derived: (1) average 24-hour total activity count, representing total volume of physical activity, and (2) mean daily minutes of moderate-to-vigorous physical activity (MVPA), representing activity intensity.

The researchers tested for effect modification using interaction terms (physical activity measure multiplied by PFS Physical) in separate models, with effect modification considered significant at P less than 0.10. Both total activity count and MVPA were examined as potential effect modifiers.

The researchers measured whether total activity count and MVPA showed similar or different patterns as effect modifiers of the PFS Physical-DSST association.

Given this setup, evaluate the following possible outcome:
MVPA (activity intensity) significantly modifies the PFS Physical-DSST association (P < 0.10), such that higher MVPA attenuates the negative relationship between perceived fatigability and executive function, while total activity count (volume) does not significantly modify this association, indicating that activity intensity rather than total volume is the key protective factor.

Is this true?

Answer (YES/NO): NO